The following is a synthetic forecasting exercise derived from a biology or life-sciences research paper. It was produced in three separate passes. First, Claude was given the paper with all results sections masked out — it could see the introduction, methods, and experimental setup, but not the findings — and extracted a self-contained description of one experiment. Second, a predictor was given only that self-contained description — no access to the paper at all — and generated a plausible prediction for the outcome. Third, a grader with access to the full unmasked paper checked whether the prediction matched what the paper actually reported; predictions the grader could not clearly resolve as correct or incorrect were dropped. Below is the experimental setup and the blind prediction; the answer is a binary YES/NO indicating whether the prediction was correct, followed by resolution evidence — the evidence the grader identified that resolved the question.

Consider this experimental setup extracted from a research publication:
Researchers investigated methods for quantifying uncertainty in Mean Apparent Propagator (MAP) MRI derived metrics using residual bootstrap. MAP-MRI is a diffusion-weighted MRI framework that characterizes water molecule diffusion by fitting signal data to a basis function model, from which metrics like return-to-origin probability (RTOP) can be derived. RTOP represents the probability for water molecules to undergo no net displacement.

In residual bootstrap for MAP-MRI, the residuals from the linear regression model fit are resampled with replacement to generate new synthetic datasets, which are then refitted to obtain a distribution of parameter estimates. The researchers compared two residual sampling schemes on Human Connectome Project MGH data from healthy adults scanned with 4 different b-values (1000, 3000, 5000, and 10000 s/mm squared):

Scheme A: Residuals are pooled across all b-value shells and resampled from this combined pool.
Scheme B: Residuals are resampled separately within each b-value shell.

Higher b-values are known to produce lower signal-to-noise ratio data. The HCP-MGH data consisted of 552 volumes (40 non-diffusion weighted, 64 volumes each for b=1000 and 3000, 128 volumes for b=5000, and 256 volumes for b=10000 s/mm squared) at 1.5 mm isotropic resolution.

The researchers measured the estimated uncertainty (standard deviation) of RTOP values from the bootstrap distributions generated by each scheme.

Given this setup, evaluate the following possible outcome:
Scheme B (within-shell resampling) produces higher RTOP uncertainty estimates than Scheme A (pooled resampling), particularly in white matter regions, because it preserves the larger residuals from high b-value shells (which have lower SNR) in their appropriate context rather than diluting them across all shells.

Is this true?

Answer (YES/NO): YES